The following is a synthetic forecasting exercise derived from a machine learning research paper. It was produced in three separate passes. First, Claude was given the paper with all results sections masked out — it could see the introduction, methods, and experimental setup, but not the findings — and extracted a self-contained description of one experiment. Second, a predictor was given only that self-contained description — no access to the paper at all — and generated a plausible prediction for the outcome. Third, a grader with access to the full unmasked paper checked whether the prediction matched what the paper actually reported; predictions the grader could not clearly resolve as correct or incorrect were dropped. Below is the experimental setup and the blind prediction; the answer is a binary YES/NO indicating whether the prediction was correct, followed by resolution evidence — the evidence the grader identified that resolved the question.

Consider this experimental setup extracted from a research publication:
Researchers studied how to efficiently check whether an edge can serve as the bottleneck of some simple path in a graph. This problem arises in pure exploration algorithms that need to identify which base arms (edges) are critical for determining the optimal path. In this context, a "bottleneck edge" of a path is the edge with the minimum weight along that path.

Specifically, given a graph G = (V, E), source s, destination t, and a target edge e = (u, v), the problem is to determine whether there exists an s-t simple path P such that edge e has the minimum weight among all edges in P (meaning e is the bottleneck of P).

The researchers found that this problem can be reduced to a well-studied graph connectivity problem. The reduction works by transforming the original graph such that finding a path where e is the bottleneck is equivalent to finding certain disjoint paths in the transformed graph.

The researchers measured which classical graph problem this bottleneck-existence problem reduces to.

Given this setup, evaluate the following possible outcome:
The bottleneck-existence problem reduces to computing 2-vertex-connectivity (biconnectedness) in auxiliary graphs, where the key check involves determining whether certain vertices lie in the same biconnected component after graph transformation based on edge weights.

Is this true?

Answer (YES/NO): YES